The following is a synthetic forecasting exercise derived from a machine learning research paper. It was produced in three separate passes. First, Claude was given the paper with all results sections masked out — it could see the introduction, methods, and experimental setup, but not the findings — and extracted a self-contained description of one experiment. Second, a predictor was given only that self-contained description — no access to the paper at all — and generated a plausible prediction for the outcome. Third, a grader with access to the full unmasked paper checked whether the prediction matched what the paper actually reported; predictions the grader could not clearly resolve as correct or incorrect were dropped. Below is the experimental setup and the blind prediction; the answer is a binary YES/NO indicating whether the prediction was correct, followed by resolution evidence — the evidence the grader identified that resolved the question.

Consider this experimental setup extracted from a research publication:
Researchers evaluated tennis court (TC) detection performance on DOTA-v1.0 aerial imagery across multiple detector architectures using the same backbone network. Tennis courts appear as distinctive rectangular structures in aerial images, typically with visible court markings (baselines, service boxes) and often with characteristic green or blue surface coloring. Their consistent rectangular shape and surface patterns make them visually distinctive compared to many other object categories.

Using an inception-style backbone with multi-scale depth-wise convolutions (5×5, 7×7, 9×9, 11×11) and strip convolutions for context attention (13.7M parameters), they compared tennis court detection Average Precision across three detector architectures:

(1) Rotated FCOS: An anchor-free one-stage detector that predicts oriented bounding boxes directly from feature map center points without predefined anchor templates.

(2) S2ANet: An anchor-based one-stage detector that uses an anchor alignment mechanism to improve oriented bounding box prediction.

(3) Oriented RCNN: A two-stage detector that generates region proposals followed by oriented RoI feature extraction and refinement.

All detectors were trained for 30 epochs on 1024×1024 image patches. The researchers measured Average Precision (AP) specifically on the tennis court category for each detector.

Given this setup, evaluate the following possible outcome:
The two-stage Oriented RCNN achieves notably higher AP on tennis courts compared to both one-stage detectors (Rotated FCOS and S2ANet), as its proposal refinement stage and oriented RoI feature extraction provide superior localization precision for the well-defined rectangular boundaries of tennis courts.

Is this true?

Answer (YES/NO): NO